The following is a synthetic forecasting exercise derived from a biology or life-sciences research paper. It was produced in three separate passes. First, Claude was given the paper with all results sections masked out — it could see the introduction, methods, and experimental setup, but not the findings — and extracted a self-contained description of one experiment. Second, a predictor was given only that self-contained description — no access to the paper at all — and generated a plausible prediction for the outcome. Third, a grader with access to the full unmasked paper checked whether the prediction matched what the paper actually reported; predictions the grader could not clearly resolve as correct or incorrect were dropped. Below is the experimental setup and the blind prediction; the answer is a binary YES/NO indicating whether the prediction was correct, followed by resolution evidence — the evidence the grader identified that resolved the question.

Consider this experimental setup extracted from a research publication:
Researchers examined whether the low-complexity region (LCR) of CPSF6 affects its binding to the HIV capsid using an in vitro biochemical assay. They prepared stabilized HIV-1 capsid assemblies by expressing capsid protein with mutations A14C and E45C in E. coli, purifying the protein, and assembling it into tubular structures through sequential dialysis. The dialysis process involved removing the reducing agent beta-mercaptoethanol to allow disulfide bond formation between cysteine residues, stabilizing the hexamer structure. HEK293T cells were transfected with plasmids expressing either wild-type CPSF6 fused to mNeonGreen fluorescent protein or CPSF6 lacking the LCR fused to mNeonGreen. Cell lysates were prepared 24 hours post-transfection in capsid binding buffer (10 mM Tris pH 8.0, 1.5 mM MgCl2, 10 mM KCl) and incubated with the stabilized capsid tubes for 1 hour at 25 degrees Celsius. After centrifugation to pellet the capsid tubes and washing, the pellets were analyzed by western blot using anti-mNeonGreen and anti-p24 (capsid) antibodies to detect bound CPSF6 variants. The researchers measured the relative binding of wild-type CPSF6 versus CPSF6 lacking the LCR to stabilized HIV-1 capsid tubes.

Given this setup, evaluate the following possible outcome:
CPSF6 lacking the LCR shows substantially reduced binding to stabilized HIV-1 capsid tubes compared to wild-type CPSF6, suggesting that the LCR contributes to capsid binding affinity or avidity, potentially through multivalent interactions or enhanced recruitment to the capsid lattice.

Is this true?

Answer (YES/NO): NO